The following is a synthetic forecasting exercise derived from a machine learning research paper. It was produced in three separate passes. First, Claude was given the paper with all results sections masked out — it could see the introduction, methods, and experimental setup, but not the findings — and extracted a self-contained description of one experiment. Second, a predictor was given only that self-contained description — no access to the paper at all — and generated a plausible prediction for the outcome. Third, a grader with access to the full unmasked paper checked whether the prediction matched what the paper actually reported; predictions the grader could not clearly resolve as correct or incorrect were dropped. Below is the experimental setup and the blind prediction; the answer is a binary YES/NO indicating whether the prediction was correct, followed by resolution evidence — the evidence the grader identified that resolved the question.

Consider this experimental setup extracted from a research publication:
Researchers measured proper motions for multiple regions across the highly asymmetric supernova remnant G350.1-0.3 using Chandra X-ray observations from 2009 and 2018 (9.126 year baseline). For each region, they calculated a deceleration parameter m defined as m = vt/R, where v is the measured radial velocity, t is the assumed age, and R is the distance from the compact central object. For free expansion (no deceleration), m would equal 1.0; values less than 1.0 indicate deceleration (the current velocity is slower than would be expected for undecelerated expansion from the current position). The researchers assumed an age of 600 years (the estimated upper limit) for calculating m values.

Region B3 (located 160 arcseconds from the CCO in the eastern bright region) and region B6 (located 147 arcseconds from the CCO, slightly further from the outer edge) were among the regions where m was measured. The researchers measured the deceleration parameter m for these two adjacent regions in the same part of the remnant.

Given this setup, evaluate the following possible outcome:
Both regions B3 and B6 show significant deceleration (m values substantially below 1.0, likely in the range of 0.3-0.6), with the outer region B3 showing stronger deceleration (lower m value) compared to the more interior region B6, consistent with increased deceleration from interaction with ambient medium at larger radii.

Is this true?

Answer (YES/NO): NO